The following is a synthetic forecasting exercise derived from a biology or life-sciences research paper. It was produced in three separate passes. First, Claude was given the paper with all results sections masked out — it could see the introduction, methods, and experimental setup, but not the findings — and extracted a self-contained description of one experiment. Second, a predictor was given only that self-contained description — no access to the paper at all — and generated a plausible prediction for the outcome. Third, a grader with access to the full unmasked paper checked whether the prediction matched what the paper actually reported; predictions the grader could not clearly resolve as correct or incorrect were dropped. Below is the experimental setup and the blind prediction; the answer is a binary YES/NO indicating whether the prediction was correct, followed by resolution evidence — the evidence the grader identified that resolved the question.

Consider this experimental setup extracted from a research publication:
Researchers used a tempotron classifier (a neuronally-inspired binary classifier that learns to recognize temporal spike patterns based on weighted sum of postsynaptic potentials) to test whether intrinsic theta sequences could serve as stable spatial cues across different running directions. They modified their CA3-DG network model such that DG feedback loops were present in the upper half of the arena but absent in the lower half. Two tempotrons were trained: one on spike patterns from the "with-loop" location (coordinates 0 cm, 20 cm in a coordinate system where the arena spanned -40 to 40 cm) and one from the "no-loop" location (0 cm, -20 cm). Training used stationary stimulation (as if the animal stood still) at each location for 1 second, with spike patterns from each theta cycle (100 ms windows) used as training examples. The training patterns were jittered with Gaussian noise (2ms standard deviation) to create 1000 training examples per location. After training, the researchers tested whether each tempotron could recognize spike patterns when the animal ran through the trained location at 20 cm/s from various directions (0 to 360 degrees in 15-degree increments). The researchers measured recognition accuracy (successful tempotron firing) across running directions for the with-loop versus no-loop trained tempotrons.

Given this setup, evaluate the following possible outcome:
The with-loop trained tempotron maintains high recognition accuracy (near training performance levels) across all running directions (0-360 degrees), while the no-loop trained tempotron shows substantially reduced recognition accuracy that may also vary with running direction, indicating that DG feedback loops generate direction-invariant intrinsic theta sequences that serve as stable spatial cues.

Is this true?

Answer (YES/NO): YES